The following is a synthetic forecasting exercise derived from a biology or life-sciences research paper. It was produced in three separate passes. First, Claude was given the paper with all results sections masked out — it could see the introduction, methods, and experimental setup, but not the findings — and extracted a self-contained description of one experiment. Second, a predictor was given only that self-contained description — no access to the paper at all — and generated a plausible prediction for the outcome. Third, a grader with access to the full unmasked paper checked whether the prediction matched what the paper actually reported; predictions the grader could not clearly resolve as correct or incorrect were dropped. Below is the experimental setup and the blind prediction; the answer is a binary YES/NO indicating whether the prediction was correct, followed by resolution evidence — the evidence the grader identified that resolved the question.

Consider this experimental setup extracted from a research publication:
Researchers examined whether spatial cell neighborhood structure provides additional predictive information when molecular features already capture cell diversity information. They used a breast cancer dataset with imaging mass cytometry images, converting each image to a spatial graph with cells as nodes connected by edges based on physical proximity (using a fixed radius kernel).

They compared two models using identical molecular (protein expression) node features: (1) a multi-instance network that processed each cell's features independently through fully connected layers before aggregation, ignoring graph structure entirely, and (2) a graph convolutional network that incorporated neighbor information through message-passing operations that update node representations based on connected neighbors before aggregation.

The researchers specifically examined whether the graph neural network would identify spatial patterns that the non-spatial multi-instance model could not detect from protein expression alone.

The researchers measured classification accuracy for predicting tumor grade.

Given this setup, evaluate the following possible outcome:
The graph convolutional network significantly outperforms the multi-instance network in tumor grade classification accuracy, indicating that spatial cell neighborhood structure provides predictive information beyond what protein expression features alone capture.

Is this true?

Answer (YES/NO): NO